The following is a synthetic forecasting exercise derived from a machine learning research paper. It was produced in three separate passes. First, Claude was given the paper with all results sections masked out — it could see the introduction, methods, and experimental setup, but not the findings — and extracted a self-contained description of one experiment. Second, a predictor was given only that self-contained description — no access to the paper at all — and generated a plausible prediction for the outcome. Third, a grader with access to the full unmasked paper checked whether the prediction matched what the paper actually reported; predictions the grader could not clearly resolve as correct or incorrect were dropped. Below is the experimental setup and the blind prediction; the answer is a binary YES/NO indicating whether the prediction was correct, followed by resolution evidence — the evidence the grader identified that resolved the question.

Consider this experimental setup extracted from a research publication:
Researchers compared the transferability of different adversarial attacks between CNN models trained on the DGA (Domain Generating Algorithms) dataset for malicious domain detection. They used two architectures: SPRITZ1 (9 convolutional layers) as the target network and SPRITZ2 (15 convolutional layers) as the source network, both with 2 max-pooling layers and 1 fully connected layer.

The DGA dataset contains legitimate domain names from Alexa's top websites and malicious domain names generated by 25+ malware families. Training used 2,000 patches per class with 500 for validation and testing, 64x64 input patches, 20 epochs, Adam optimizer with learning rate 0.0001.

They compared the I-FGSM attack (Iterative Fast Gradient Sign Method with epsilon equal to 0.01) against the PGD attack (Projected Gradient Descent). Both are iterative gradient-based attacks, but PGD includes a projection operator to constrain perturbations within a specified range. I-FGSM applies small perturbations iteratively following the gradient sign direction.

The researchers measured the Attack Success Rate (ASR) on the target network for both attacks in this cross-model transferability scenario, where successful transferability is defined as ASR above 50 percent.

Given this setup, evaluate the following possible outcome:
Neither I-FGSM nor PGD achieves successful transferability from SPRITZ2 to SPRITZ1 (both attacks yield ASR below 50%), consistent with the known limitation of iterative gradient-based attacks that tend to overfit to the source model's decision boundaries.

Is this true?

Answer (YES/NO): NO